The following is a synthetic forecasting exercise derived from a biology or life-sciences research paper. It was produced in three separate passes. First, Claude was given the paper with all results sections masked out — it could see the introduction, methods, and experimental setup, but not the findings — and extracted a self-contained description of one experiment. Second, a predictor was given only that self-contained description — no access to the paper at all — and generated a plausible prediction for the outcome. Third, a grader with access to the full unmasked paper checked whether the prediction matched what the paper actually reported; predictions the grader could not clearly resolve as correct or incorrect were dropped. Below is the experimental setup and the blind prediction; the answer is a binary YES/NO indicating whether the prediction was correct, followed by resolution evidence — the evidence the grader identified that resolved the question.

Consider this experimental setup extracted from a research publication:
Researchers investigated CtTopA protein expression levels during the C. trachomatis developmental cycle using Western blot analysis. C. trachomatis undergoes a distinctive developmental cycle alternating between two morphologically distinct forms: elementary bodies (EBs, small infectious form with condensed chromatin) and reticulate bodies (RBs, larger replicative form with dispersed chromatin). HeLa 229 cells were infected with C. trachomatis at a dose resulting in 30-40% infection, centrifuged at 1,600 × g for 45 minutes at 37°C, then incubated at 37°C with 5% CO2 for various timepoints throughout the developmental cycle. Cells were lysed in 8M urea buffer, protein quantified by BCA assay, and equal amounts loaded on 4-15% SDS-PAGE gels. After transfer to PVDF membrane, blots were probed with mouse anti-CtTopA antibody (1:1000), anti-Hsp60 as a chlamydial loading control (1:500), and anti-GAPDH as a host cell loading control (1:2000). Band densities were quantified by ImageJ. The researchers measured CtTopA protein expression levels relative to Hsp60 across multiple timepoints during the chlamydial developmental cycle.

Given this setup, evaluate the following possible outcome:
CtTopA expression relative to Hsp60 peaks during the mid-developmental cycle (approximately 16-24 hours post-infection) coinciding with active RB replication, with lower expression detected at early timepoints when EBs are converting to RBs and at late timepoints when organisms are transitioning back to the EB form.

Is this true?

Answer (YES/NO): NO